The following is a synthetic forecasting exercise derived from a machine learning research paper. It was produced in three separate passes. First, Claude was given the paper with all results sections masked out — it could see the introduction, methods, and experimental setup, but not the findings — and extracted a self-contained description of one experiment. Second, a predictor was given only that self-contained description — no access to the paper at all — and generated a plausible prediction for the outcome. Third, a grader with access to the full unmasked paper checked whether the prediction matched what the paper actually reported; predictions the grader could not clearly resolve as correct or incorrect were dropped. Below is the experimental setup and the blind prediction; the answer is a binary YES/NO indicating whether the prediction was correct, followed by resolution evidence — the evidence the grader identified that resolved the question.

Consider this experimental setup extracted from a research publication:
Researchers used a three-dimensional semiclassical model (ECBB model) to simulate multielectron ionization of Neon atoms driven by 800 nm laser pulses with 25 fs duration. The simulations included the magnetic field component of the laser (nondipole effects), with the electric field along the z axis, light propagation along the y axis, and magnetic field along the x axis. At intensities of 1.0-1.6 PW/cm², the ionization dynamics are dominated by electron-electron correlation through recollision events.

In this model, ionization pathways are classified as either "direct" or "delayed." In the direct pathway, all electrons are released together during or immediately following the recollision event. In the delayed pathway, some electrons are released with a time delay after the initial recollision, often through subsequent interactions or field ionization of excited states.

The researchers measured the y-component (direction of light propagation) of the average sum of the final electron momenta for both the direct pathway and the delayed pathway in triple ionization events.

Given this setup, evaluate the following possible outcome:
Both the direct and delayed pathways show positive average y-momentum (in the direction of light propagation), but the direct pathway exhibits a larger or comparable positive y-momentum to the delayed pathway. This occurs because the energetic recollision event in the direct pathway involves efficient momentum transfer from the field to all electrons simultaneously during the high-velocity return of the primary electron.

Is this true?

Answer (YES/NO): YES